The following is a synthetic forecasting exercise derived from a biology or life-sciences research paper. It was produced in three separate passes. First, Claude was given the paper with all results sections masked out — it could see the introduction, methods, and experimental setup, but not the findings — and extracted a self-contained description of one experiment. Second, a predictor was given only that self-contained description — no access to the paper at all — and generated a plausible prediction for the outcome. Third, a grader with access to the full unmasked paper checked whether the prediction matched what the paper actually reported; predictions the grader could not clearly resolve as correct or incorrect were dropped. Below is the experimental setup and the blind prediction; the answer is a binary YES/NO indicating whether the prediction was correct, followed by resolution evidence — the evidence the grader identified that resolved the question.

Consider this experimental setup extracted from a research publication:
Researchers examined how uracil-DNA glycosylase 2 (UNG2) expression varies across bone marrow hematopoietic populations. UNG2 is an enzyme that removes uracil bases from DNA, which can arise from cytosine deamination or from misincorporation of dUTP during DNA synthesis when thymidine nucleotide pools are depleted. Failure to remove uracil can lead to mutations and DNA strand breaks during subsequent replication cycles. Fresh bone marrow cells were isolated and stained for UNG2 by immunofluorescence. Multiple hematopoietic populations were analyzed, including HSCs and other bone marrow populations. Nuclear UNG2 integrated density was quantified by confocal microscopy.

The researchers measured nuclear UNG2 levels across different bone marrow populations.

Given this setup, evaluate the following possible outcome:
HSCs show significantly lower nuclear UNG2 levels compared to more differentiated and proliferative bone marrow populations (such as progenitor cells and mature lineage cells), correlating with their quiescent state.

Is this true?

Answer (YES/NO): NO